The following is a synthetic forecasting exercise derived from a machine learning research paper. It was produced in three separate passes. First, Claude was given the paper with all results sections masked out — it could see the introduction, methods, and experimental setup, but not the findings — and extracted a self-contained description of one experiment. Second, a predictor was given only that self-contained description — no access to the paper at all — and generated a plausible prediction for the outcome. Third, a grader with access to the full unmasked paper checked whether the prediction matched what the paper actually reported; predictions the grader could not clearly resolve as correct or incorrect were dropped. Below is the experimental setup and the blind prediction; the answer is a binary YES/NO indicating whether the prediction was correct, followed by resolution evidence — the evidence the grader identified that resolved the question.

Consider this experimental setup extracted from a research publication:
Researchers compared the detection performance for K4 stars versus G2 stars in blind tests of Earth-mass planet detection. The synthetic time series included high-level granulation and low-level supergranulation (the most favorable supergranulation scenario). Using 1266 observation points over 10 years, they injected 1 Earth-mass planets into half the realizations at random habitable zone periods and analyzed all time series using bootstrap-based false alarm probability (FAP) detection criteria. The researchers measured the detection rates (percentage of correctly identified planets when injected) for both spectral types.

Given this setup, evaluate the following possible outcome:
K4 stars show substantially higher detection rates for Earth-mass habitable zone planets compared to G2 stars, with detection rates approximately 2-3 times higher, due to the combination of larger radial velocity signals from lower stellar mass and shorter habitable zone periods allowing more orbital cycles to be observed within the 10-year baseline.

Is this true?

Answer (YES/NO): YES